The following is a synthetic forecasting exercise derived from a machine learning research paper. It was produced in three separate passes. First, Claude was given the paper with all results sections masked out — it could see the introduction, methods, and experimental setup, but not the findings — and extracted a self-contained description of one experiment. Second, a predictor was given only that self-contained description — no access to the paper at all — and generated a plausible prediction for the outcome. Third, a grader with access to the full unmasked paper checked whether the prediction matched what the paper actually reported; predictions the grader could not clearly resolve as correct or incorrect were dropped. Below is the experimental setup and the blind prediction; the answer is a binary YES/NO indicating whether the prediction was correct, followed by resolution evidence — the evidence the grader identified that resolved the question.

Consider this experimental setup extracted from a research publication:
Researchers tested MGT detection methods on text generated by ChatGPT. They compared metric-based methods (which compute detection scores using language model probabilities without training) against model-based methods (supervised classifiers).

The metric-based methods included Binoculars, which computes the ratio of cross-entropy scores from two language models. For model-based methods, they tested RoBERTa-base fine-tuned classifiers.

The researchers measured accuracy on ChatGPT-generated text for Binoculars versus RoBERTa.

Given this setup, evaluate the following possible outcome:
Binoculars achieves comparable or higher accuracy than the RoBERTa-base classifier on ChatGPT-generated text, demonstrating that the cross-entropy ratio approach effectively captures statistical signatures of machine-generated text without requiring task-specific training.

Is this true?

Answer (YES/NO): YES